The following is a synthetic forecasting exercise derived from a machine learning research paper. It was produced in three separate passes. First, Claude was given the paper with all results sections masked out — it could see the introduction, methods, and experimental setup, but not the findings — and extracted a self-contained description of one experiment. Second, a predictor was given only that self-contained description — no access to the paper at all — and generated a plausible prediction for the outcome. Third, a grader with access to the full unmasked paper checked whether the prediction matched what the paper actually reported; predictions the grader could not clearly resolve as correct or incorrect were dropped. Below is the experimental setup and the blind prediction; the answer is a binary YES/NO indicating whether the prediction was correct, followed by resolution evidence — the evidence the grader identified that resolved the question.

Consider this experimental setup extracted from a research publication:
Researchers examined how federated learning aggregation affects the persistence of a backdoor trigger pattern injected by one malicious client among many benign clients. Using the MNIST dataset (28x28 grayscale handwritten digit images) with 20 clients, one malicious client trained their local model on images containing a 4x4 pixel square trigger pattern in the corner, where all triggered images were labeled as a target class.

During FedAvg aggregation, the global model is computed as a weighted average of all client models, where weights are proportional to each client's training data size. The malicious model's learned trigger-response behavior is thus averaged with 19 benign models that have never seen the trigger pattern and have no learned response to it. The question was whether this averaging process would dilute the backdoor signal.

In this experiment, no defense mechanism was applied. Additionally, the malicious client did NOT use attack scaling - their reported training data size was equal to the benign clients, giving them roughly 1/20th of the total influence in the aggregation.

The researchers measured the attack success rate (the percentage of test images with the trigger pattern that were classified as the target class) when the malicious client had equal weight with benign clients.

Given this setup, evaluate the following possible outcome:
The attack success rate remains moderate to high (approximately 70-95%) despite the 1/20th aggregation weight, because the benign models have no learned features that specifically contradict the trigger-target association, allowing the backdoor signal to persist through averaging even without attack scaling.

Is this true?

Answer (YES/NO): NO